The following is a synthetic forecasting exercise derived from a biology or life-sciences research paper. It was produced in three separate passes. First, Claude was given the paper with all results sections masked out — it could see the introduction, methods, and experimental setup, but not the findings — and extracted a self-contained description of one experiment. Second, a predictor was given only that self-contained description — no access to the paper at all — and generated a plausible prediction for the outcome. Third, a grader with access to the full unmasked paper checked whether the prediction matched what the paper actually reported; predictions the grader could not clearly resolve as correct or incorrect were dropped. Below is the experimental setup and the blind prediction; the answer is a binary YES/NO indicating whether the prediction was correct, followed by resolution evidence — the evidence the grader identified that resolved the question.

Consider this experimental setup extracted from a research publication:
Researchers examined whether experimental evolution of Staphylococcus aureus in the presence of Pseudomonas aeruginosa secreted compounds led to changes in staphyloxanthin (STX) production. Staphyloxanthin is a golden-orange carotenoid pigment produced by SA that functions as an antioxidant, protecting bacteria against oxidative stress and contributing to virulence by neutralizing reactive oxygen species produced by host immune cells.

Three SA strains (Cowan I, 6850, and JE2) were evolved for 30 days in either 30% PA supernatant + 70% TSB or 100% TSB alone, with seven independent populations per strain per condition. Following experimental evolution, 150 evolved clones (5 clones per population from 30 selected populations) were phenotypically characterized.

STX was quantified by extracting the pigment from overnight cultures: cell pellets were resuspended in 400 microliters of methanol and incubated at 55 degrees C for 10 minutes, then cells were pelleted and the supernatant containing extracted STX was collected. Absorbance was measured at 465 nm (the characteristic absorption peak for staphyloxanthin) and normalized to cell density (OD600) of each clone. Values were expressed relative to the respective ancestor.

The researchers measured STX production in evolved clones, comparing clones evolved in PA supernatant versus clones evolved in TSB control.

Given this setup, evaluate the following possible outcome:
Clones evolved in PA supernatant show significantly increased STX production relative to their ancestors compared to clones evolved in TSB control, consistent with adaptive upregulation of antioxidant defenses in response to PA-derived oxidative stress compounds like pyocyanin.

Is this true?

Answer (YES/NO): YES